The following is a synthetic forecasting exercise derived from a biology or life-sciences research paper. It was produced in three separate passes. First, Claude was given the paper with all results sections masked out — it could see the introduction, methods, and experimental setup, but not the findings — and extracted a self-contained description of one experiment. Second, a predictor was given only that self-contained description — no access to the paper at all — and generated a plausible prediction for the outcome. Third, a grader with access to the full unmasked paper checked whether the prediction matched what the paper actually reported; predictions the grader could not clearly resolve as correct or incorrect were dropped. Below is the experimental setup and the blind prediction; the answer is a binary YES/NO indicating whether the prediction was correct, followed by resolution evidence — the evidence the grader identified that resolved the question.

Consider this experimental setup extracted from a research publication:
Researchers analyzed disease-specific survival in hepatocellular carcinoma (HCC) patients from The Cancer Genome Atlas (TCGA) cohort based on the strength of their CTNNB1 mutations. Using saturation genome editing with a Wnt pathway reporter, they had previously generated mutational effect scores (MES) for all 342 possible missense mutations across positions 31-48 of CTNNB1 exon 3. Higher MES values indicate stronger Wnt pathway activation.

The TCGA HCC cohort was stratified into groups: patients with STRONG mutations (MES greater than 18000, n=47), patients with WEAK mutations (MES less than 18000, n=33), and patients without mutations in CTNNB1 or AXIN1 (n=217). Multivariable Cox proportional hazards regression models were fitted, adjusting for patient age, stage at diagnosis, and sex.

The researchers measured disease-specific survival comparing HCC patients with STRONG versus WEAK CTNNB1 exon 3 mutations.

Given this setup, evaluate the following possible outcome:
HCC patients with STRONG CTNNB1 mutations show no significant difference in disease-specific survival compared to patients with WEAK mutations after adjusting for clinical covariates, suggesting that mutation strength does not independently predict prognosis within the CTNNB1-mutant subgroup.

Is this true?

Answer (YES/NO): NO